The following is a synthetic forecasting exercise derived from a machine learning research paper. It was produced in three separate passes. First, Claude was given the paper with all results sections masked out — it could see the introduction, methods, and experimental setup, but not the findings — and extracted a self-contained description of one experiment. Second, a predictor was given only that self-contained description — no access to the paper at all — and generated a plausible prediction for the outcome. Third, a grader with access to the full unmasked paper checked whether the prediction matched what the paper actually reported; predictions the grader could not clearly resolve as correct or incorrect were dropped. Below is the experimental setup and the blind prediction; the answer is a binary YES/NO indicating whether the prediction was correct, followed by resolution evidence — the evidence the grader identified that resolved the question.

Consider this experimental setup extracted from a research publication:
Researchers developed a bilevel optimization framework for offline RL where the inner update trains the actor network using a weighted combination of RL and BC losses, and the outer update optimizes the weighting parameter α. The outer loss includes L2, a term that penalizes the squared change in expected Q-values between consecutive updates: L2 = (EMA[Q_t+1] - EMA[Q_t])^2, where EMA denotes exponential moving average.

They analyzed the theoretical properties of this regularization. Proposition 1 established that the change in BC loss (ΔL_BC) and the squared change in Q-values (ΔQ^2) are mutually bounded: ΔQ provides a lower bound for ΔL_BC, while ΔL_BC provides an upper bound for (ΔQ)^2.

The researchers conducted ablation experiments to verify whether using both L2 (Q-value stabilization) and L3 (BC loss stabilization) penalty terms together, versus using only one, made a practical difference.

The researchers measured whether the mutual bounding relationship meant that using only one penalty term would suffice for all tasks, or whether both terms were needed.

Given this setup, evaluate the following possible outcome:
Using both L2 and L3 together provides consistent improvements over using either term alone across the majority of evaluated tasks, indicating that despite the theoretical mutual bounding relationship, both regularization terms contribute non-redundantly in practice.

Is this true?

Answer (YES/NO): NO